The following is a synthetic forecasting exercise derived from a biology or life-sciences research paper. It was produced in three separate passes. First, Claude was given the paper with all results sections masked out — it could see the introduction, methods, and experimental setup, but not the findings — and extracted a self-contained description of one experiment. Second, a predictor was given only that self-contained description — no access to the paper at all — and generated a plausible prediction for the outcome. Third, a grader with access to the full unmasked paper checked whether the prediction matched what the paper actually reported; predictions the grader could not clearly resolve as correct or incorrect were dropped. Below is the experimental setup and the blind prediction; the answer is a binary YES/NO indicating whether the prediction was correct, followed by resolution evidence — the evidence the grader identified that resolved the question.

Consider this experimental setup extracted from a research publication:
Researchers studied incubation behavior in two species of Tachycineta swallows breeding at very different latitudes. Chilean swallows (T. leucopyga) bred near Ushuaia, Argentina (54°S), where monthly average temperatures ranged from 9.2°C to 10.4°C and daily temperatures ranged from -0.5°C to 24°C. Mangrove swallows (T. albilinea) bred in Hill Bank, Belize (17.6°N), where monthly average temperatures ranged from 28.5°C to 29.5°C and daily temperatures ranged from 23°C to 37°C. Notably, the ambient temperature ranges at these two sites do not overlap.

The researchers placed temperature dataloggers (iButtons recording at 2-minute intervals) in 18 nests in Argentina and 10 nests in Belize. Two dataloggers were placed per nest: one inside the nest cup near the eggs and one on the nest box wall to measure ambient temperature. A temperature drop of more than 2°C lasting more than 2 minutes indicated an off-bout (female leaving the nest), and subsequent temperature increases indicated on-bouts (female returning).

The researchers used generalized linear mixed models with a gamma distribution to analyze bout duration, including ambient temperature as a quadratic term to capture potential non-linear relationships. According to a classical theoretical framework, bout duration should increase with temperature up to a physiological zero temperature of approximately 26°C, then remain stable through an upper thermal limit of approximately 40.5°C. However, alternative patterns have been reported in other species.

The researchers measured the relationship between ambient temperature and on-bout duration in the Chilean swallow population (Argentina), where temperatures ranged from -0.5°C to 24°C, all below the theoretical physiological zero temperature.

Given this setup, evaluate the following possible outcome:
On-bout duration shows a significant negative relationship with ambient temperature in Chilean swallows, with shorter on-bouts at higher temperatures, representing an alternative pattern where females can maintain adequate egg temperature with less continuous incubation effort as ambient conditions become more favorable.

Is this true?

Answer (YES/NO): YES